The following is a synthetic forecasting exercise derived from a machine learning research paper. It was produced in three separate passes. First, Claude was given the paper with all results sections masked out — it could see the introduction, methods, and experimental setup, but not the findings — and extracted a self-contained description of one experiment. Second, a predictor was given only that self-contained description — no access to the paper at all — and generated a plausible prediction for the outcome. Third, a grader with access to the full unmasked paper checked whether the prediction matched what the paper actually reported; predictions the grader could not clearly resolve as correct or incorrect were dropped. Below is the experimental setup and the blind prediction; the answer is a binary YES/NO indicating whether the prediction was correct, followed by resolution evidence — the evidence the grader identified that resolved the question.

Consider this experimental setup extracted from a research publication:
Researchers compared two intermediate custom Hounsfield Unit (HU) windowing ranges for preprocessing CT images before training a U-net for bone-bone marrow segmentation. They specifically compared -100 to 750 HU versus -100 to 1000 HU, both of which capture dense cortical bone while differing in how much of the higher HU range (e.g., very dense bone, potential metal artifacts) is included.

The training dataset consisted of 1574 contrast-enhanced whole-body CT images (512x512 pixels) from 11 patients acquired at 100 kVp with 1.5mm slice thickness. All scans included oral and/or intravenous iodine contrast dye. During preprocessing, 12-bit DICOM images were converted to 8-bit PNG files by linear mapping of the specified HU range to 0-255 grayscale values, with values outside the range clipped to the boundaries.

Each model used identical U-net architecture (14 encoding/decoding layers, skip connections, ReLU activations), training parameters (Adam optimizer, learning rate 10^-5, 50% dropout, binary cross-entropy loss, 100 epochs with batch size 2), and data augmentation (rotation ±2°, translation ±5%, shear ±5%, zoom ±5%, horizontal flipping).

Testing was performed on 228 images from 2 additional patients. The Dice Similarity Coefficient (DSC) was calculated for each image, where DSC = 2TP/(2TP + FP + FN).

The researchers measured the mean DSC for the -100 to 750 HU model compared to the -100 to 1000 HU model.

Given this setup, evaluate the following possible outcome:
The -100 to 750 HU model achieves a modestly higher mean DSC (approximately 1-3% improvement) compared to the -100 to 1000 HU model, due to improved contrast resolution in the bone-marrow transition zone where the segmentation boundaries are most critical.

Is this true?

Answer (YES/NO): NO